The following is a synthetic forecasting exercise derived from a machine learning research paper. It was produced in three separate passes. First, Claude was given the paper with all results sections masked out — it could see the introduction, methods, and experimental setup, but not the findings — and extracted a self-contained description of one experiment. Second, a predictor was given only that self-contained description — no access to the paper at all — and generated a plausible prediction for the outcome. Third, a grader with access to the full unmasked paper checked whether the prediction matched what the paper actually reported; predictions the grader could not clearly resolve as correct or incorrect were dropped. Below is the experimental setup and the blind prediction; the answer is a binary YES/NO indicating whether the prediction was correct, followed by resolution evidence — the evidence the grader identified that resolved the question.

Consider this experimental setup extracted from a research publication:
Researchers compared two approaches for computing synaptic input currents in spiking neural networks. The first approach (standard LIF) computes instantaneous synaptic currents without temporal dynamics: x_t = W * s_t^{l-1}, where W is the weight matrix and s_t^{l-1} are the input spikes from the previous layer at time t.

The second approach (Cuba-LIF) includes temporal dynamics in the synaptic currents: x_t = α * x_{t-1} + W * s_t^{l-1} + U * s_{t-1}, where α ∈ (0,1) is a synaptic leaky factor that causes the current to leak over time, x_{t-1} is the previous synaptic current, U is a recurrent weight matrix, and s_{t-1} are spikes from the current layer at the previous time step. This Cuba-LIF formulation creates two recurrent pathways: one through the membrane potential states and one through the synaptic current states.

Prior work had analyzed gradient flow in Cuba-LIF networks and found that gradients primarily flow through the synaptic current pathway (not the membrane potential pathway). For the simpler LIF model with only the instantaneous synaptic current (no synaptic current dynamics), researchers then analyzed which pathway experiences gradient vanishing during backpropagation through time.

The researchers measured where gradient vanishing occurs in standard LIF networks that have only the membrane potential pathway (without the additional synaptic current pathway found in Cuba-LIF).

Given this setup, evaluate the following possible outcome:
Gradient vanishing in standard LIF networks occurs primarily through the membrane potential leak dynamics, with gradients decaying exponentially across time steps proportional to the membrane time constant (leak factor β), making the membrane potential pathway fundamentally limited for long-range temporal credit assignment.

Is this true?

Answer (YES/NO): NO